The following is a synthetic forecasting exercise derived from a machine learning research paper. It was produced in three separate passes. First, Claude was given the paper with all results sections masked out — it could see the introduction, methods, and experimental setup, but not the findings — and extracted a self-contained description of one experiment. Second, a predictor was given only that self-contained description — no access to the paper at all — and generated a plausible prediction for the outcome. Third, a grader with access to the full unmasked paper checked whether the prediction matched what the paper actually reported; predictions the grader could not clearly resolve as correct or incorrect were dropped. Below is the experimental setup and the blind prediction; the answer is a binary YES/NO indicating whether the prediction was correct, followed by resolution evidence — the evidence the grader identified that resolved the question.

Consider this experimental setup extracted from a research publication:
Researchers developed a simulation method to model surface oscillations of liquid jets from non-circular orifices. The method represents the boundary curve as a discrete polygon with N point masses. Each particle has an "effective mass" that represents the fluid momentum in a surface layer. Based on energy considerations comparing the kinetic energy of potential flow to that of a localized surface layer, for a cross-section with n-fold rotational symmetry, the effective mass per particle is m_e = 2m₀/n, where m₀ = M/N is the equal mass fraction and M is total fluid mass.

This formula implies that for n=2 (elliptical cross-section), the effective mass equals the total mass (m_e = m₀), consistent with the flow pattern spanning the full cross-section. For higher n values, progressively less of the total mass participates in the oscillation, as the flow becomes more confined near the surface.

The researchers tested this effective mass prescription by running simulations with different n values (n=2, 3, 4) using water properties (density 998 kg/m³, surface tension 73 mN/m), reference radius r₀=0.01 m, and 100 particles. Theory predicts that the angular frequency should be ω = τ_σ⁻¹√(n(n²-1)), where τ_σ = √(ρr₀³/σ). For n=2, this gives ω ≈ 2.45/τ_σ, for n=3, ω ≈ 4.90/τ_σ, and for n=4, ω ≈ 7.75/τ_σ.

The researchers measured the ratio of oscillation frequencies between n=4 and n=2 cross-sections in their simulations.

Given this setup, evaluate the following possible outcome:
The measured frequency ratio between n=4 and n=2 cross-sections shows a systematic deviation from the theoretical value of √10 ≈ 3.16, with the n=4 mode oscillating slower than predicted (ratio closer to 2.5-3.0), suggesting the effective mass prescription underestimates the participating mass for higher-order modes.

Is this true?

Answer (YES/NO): NO